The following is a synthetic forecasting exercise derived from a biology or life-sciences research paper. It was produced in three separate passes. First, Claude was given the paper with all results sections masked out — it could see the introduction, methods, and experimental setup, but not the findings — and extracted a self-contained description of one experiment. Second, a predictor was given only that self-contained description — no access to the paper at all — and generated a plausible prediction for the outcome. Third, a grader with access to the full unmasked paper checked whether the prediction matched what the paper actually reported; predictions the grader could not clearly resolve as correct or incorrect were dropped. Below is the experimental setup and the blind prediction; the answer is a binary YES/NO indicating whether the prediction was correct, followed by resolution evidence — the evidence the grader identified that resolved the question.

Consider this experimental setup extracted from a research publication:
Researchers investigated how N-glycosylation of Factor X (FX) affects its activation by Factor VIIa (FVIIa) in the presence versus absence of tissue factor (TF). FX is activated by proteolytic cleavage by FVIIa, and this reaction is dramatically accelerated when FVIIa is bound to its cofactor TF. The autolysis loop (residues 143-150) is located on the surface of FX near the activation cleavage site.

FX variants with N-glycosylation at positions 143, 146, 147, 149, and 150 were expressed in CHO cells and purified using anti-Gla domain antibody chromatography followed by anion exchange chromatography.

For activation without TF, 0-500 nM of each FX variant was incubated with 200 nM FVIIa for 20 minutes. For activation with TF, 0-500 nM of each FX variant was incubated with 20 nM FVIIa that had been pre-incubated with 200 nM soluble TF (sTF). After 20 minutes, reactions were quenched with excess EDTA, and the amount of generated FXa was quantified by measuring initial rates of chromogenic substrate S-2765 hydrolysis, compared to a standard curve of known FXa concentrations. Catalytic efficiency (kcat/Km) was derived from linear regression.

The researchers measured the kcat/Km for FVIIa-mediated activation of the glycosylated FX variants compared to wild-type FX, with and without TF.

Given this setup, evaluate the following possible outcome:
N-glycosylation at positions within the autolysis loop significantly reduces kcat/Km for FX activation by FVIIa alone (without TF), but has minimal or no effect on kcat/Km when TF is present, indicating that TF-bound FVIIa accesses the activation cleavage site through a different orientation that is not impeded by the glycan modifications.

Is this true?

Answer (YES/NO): NO